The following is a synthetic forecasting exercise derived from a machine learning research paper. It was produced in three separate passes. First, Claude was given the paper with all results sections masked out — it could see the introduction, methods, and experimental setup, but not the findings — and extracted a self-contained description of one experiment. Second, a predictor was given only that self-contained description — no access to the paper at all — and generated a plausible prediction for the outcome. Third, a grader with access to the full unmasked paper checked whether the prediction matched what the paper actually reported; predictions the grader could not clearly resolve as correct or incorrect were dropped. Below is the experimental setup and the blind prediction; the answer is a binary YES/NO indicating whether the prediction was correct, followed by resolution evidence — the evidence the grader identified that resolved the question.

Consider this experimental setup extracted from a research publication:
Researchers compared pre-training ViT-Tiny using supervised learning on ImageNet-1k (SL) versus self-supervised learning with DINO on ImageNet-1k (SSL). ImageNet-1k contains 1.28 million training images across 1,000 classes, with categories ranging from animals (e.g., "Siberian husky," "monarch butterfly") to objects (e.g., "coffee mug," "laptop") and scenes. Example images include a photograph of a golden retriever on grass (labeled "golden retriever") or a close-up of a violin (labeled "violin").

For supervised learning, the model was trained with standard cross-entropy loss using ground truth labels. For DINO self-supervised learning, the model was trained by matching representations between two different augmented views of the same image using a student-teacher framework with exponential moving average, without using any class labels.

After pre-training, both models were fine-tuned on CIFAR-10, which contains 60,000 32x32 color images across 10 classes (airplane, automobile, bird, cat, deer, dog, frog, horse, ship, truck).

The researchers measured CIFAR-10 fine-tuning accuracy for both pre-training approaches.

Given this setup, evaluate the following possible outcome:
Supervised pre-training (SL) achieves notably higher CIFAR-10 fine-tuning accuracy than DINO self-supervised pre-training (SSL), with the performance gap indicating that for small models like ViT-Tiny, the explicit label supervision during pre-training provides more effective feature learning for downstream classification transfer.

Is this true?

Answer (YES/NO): NO